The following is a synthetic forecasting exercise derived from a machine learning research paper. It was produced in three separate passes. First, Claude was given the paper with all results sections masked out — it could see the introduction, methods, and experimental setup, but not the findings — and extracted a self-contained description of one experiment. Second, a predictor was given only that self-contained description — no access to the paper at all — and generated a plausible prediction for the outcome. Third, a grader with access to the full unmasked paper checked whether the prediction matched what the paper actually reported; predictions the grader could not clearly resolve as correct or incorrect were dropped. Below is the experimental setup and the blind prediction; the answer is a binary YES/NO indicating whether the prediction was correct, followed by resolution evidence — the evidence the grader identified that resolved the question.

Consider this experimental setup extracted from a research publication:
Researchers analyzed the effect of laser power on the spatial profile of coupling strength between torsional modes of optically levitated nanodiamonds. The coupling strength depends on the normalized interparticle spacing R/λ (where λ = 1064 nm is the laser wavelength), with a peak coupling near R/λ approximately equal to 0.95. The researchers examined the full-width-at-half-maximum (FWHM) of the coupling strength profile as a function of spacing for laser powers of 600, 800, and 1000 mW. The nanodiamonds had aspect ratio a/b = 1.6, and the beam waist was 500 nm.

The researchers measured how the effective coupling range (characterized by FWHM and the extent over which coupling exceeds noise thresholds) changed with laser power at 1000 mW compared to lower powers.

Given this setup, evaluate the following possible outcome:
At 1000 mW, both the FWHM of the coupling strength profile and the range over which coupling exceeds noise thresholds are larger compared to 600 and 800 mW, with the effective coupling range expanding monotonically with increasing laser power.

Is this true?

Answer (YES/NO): NO